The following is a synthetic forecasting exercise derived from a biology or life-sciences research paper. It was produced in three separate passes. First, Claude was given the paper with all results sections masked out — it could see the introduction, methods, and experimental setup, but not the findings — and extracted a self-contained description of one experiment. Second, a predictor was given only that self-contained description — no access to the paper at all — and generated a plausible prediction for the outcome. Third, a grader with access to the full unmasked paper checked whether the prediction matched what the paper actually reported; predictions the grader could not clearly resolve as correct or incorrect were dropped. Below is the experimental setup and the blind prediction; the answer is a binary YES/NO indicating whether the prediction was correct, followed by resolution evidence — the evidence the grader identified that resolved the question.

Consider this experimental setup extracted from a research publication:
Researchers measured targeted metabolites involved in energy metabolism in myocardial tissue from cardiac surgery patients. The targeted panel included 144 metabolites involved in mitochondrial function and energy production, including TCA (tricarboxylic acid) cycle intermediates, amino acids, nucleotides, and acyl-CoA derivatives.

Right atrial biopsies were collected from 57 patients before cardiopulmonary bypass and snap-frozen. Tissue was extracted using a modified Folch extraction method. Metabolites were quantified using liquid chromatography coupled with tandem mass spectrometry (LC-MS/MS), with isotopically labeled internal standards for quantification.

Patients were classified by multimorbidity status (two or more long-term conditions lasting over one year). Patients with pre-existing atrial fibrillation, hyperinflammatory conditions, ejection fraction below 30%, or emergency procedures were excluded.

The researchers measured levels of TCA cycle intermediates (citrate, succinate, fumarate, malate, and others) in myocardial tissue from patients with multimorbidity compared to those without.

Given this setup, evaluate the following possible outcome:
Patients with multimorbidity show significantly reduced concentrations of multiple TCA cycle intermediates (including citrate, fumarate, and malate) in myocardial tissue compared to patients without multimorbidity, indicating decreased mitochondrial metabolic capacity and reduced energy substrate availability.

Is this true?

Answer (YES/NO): NO